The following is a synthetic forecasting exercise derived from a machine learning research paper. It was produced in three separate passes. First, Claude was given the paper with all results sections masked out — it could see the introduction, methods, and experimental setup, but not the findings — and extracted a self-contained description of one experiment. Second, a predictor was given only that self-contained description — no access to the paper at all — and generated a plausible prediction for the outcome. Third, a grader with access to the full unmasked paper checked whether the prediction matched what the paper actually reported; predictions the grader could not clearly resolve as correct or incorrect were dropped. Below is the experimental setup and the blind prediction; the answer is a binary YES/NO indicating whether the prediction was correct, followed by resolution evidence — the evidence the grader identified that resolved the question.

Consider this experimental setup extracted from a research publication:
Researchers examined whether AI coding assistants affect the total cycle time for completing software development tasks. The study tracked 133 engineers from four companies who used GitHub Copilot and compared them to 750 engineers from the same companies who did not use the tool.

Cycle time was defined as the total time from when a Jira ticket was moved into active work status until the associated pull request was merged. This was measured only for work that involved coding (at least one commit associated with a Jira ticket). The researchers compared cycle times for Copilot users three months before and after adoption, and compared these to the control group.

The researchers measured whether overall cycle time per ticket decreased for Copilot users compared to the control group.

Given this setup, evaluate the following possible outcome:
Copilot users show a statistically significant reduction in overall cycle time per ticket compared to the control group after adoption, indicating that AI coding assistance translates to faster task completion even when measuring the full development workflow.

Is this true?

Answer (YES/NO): YES